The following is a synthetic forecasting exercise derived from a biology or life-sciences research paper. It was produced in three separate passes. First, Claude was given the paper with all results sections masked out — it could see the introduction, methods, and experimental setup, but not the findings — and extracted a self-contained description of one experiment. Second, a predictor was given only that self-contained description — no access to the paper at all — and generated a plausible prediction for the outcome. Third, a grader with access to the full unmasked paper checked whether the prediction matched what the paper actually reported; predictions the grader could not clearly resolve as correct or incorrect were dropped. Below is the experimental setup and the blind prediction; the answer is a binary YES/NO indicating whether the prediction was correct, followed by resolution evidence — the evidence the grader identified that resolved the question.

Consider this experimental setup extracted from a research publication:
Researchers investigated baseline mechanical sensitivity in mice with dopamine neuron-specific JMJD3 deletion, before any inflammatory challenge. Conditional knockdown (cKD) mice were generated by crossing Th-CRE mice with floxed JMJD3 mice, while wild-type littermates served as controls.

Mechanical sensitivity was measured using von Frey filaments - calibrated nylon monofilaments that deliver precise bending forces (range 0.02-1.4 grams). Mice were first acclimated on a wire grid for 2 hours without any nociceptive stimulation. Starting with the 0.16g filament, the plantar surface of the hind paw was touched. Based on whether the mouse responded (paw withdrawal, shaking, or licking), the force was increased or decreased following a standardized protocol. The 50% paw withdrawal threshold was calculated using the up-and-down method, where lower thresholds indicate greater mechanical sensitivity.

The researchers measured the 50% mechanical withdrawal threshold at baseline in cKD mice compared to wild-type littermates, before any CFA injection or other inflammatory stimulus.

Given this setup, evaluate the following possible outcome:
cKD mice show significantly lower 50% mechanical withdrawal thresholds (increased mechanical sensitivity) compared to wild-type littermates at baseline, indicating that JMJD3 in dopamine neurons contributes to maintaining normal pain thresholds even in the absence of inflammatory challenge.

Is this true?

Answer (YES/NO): NO